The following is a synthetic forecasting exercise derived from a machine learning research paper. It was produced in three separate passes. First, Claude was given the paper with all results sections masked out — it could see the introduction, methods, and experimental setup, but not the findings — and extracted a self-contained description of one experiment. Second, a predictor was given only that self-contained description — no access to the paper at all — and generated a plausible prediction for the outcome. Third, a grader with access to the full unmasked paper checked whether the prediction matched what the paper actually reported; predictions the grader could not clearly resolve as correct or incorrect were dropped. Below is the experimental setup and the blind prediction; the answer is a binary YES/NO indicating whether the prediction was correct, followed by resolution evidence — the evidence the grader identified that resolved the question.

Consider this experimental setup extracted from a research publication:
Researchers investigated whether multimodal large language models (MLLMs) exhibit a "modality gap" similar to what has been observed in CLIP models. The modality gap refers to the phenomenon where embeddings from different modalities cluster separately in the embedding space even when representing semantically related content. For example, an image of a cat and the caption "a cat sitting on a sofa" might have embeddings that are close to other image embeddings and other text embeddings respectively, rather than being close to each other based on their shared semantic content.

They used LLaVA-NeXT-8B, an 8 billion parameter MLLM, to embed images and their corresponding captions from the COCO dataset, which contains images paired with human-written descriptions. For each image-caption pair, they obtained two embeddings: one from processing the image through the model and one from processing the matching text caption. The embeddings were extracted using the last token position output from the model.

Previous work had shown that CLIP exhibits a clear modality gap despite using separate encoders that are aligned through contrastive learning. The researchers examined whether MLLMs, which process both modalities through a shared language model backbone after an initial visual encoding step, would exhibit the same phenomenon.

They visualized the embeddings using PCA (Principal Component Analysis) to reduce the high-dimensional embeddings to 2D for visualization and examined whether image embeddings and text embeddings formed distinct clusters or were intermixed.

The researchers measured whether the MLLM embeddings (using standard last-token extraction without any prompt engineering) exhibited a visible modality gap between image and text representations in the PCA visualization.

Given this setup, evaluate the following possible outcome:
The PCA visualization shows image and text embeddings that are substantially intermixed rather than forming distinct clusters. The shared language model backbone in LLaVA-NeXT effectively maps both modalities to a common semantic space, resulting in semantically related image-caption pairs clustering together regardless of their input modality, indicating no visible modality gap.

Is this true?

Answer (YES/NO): NO